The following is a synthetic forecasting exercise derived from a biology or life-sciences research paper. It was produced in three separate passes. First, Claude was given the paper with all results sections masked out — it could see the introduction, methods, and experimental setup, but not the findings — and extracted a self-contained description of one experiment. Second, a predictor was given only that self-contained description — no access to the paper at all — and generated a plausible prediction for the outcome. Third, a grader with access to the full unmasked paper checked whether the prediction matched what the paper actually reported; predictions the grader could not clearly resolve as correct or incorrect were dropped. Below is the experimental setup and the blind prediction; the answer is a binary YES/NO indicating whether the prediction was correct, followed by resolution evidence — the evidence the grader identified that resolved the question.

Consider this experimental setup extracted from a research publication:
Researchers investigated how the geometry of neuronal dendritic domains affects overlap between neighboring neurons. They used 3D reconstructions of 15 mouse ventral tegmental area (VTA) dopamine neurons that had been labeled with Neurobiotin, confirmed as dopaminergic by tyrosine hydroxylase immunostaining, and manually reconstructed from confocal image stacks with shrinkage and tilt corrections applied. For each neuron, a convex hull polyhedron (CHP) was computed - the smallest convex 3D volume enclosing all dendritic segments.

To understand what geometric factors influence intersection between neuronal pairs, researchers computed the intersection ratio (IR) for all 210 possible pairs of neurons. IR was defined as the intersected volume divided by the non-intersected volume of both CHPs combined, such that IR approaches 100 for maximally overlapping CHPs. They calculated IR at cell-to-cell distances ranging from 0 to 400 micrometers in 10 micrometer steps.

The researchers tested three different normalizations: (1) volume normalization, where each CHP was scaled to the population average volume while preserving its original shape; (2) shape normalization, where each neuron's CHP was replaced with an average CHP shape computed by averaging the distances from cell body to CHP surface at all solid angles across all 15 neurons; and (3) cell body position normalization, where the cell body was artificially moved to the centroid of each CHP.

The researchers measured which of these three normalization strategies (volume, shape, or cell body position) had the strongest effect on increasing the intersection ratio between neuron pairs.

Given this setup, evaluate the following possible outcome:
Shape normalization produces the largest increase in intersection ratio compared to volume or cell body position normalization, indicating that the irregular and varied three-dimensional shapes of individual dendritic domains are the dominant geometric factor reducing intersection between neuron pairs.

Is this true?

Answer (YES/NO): YES